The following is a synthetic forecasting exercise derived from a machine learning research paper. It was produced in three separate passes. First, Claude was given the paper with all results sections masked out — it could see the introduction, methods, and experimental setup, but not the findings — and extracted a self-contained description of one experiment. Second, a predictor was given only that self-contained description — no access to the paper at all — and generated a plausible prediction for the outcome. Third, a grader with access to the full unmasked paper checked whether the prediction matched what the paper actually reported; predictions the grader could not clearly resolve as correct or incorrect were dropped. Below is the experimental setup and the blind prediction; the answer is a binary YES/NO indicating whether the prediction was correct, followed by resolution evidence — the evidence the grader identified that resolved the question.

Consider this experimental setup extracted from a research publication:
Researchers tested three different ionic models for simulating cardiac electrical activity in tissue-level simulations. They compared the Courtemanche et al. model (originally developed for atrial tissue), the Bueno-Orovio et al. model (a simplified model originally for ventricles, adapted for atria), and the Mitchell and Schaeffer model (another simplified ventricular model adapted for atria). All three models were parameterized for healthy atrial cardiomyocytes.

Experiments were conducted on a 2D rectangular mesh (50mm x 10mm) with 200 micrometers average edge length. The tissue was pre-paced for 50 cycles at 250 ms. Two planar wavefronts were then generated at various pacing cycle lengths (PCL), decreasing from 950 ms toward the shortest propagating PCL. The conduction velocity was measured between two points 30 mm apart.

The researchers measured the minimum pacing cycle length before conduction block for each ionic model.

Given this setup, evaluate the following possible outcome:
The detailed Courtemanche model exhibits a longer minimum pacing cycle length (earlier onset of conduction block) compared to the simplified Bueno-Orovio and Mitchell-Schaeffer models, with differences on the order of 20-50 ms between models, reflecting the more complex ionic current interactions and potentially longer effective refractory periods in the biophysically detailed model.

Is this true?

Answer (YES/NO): NO